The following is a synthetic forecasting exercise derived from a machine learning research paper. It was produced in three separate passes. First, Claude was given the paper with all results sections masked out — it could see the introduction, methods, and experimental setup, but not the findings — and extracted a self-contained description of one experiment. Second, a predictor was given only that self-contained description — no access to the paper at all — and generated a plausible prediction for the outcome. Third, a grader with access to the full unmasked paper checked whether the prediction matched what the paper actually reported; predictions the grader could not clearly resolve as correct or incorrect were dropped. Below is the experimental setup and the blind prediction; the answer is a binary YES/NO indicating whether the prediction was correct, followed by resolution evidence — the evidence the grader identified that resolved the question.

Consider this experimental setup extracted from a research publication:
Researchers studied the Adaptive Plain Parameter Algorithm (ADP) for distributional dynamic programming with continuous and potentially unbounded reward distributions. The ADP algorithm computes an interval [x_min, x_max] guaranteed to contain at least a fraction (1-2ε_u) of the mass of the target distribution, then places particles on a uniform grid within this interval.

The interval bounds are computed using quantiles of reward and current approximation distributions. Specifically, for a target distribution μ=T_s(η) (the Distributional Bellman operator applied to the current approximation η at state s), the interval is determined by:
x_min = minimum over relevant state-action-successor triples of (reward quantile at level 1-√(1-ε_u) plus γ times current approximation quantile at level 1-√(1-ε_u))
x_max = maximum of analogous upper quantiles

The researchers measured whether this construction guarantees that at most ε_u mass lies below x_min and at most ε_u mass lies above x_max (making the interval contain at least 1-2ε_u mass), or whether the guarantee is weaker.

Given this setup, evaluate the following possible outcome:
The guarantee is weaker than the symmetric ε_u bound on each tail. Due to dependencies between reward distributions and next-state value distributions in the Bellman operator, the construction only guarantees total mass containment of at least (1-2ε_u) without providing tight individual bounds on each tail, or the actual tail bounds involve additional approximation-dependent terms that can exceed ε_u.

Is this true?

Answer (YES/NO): NO